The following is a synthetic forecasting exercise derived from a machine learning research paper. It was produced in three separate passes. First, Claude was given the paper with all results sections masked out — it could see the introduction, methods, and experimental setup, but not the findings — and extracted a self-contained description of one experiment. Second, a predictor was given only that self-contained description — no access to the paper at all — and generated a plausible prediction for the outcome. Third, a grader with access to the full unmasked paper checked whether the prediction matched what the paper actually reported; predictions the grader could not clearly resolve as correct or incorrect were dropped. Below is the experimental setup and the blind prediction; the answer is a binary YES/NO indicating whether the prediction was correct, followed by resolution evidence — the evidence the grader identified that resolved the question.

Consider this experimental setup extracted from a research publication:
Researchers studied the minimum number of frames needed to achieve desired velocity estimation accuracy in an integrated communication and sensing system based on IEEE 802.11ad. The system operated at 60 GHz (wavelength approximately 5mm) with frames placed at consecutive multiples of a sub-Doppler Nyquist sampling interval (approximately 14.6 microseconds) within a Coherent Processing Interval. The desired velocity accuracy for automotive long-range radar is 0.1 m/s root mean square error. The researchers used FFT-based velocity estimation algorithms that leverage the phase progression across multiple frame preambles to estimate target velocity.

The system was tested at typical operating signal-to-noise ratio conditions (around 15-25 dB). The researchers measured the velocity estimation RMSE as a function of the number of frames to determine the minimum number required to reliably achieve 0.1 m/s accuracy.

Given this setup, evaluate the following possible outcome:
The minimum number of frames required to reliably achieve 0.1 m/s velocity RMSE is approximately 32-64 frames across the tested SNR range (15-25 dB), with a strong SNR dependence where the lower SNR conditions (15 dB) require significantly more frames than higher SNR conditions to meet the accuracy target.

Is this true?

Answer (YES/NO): NO